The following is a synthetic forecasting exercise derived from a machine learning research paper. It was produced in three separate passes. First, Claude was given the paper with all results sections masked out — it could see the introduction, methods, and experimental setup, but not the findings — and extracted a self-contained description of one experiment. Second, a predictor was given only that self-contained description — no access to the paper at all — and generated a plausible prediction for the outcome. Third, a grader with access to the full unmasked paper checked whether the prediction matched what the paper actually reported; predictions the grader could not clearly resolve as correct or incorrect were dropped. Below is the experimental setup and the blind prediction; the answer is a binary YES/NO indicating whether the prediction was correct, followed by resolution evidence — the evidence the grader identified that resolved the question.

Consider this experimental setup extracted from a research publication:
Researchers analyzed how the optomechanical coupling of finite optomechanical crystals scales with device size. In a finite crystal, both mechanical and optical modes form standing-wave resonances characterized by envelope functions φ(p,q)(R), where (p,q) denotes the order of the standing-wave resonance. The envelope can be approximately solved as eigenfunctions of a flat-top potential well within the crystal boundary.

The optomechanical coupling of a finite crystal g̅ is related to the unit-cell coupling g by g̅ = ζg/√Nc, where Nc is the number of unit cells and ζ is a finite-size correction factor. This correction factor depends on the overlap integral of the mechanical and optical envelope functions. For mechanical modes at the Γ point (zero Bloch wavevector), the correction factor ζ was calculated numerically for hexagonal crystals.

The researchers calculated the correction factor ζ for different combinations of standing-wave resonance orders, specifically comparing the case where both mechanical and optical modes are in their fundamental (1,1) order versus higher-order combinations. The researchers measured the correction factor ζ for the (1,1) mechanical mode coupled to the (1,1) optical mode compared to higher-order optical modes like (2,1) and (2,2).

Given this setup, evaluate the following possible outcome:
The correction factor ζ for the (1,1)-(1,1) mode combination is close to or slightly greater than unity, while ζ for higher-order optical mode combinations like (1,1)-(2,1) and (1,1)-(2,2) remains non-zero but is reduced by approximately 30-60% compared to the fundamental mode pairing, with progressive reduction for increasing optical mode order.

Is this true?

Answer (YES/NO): NO